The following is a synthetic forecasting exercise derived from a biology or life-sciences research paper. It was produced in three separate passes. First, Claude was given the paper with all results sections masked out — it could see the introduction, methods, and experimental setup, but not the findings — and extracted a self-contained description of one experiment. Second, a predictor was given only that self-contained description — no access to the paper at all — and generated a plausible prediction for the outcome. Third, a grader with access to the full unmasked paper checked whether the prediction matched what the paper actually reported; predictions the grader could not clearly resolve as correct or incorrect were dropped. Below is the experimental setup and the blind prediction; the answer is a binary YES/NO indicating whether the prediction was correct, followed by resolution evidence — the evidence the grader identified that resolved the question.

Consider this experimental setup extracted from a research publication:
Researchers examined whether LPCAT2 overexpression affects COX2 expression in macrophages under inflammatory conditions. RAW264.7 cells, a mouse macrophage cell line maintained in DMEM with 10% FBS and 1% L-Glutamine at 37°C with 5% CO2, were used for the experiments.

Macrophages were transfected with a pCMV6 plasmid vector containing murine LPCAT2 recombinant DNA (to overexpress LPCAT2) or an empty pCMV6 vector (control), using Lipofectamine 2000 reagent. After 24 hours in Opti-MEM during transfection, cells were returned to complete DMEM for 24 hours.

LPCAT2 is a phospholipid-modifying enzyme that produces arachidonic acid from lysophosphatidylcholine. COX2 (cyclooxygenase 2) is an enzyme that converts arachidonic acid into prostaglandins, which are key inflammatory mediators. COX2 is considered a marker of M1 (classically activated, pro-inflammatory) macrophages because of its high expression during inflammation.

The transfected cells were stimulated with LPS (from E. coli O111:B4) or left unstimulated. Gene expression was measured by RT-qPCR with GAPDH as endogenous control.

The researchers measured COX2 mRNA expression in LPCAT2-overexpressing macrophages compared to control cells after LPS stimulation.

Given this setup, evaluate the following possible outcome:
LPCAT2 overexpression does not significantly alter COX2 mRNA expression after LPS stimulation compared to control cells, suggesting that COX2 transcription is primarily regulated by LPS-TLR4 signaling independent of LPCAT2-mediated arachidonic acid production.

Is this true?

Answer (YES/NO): NO